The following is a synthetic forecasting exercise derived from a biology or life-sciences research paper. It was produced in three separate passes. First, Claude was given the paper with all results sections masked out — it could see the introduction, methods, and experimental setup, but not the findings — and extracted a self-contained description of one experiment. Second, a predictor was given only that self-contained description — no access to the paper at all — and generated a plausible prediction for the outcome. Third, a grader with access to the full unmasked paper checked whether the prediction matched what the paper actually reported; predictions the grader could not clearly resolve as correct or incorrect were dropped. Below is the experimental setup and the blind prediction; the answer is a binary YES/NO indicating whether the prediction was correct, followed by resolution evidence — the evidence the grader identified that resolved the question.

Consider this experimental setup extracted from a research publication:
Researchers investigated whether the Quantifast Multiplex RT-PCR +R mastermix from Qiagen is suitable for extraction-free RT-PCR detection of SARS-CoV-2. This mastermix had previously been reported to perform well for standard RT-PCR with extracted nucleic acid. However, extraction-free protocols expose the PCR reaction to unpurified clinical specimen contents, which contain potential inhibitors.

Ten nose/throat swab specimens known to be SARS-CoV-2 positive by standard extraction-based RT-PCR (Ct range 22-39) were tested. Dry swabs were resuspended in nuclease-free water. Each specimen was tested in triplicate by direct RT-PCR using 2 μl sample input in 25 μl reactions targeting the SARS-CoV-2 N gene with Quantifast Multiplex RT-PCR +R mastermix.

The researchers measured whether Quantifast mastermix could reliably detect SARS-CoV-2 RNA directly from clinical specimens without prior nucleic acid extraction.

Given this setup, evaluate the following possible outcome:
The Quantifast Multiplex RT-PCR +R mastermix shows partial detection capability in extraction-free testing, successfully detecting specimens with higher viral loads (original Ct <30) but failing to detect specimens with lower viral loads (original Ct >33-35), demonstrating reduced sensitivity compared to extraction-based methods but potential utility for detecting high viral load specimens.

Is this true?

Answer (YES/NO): NO